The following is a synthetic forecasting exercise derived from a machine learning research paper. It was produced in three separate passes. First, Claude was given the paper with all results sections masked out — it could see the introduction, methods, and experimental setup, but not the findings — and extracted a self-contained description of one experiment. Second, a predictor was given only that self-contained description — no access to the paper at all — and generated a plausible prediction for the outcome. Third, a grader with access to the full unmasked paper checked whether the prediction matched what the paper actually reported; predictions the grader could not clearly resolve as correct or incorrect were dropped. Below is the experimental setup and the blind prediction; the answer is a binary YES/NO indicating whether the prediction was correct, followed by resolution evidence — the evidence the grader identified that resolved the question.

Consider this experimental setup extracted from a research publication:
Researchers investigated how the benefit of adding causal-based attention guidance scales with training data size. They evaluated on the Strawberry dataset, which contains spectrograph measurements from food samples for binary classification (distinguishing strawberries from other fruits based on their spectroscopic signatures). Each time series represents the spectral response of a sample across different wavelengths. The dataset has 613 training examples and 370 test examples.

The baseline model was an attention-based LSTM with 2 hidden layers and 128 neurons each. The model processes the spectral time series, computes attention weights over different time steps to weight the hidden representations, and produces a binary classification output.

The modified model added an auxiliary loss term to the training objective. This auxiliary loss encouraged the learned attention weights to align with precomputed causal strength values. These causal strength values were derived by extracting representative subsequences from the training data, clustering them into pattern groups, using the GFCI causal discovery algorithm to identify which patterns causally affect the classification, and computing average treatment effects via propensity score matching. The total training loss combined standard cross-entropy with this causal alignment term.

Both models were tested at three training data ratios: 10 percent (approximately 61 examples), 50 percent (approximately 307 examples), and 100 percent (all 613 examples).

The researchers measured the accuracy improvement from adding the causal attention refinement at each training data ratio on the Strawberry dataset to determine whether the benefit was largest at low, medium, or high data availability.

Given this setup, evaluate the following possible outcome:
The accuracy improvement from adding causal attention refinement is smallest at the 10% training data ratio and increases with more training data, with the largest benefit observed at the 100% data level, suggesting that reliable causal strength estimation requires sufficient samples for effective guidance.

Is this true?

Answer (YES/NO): NO